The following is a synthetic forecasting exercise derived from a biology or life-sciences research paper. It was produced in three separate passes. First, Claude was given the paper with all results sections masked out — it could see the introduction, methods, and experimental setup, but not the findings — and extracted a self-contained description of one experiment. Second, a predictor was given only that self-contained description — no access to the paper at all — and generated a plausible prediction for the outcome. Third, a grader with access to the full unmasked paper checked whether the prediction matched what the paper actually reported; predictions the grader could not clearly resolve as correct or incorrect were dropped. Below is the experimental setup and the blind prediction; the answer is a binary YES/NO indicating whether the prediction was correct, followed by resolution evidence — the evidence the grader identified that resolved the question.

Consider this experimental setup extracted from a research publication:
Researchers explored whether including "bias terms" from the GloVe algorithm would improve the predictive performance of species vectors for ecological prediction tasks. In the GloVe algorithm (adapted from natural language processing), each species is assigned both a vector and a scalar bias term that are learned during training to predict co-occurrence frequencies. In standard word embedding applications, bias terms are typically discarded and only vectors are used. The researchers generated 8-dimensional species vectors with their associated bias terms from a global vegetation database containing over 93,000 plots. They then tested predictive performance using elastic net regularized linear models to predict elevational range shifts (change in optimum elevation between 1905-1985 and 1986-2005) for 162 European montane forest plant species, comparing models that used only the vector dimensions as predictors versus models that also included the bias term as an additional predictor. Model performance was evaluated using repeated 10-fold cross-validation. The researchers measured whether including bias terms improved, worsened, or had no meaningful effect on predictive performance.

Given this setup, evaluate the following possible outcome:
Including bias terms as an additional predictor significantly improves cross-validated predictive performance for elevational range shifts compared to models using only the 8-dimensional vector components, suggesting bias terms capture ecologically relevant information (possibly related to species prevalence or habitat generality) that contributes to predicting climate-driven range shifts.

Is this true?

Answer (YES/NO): NO